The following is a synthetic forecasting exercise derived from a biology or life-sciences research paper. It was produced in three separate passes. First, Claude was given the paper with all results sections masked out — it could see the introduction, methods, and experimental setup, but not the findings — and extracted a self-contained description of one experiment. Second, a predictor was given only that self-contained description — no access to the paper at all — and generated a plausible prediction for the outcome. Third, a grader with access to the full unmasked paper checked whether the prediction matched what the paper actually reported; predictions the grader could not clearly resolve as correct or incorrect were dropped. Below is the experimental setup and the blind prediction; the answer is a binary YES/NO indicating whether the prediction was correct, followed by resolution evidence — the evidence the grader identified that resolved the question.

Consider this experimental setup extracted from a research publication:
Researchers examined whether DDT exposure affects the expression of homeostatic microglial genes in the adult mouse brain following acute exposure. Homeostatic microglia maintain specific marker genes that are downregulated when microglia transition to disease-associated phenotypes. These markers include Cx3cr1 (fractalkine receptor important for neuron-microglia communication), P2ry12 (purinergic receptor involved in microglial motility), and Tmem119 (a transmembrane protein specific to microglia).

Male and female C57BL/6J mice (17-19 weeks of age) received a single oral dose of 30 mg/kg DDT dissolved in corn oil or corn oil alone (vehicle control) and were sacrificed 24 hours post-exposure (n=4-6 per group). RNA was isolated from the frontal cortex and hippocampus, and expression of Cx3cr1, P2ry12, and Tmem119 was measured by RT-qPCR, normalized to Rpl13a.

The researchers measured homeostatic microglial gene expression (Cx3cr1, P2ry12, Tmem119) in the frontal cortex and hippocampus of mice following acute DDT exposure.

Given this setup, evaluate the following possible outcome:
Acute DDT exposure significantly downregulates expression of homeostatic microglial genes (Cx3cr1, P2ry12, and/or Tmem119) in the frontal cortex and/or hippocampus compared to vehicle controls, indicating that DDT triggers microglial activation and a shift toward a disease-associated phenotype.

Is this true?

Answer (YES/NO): YES